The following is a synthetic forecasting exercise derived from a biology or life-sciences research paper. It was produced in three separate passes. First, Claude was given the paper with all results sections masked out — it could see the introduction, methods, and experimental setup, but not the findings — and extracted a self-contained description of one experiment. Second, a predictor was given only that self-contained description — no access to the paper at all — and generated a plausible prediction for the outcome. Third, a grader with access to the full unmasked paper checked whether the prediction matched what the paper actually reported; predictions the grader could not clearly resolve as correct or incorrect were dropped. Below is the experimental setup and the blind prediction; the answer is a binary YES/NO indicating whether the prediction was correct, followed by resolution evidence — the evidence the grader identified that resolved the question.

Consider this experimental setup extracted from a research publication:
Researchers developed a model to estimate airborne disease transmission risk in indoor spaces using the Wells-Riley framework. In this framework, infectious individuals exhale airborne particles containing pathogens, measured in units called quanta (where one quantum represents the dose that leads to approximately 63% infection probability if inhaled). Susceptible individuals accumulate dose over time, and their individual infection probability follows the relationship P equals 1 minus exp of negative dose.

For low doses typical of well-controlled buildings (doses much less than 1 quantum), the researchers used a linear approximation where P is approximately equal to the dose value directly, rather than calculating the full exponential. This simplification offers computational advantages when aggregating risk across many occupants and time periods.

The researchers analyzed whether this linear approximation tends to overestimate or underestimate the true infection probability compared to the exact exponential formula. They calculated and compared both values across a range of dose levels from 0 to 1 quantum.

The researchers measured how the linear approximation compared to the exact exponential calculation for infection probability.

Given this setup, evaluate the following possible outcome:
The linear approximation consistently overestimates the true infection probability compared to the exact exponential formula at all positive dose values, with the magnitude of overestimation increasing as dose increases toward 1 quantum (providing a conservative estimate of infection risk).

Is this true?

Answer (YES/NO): YES